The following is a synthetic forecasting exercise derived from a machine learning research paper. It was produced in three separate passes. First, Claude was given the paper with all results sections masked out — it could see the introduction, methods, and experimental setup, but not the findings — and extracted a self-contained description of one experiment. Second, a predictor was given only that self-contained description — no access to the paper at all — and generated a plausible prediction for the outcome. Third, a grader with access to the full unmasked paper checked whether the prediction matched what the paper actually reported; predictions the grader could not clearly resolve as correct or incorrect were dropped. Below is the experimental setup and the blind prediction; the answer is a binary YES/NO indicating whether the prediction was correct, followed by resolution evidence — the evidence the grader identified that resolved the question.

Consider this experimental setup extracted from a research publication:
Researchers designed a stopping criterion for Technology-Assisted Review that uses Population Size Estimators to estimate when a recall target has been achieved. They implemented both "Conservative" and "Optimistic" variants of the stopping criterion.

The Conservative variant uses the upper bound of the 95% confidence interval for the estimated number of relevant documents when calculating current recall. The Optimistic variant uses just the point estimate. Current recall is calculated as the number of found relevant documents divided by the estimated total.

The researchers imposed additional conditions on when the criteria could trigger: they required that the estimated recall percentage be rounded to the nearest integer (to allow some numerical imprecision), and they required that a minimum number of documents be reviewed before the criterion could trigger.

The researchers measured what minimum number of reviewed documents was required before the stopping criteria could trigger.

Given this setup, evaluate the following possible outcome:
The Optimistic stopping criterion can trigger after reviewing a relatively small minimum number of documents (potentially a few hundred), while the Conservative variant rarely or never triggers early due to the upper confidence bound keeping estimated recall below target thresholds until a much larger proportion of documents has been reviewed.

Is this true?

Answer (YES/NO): NO